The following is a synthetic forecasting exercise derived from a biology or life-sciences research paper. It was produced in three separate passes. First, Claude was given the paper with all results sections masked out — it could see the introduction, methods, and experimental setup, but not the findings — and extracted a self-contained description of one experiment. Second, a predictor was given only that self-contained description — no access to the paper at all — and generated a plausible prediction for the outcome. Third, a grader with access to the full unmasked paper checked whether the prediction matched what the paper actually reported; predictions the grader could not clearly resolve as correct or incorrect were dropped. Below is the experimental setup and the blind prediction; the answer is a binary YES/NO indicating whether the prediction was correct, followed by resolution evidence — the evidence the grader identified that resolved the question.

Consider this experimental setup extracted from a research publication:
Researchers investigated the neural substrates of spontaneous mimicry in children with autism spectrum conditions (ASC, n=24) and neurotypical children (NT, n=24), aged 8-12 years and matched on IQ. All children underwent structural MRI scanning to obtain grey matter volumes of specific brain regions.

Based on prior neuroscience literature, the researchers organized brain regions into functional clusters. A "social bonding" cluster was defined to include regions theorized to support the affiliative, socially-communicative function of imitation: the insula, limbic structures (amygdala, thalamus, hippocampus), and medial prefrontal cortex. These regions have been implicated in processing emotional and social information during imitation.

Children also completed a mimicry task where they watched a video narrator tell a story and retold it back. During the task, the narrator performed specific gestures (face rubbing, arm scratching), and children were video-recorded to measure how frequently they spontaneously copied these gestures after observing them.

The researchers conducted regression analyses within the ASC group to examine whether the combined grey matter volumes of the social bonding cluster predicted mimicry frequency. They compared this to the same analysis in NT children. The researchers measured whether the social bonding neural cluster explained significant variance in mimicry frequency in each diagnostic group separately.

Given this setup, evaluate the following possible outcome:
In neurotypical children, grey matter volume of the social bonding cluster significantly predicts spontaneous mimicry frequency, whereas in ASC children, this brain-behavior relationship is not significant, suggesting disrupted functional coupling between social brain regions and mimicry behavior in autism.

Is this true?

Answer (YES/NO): YES